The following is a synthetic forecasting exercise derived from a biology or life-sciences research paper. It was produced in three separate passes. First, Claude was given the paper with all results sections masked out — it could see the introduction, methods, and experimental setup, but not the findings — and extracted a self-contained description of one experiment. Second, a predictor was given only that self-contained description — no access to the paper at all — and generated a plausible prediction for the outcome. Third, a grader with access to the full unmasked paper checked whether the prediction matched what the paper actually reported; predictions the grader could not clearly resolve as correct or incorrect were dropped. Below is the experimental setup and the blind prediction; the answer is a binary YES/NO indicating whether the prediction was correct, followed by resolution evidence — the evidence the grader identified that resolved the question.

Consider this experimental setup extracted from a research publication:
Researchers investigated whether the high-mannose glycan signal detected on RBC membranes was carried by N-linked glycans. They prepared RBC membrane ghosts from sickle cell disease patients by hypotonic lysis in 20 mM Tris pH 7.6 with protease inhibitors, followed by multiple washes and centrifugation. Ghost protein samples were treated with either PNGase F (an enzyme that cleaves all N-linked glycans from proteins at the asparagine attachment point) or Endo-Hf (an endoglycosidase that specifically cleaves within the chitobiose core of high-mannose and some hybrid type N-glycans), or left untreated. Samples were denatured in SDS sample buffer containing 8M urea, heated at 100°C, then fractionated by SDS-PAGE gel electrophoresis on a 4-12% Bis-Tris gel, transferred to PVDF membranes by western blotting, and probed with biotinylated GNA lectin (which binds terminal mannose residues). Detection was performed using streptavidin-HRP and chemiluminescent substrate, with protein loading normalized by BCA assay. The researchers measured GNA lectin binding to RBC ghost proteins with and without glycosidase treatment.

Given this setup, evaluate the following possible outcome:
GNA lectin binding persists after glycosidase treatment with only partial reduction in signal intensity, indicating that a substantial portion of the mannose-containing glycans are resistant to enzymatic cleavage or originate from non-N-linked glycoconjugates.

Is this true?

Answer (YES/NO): NO